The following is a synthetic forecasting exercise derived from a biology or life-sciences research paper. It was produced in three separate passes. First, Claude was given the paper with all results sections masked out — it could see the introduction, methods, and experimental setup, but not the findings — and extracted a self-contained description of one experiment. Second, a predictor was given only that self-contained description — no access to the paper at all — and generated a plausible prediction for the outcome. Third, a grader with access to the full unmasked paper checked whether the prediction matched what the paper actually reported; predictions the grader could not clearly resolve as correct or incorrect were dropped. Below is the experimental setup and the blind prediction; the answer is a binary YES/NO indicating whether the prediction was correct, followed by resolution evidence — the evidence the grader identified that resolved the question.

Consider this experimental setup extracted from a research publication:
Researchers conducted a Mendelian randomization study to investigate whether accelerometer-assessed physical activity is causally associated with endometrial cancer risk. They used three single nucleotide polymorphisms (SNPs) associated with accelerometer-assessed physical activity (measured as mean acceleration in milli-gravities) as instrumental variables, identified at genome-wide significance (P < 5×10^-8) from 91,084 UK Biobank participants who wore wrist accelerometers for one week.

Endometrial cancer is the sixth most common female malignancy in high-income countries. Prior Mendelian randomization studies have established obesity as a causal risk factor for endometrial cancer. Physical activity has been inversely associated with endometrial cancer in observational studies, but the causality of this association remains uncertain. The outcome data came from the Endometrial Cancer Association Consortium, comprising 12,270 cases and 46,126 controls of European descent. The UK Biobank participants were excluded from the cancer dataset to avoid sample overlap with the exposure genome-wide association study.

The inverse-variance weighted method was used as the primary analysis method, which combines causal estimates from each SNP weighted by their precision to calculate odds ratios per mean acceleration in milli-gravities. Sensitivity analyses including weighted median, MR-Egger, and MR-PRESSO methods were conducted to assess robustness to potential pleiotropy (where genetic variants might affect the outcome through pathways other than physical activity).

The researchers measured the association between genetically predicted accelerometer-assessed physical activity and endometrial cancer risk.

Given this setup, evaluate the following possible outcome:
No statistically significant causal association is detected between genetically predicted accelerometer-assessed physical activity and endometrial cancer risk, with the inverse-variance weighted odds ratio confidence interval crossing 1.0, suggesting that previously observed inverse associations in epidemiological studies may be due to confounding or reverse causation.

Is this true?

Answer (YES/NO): NO